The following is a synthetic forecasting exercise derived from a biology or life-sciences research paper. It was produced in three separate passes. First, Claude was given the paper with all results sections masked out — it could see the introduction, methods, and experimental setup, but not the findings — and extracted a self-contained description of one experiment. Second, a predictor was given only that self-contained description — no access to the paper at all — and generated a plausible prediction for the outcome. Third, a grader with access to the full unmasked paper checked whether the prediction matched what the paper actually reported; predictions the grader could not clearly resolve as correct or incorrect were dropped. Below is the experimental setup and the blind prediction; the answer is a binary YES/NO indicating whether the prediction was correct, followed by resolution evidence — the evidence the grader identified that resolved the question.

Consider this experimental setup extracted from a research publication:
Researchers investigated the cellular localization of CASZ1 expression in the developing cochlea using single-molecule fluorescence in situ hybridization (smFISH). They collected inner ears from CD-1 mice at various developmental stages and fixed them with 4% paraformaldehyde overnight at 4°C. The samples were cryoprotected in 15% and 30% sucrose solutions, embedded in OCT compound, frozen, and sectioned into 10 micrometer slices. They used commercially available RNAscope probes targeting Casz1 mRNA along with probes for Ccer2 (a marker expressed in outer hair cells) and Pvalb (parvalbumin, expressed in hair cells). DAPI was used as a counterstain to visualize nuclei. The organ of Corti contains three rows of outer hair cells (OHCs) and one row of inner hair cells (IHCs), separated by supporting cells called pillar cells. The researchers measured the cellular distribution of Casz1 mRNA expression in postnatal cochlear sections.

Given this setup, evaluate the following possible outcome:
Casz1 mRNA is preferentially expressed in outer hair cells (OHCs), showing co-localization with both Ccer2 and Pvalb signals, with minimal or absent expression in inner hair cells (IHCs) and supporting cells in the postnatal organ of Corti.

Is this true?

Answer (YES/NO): NO